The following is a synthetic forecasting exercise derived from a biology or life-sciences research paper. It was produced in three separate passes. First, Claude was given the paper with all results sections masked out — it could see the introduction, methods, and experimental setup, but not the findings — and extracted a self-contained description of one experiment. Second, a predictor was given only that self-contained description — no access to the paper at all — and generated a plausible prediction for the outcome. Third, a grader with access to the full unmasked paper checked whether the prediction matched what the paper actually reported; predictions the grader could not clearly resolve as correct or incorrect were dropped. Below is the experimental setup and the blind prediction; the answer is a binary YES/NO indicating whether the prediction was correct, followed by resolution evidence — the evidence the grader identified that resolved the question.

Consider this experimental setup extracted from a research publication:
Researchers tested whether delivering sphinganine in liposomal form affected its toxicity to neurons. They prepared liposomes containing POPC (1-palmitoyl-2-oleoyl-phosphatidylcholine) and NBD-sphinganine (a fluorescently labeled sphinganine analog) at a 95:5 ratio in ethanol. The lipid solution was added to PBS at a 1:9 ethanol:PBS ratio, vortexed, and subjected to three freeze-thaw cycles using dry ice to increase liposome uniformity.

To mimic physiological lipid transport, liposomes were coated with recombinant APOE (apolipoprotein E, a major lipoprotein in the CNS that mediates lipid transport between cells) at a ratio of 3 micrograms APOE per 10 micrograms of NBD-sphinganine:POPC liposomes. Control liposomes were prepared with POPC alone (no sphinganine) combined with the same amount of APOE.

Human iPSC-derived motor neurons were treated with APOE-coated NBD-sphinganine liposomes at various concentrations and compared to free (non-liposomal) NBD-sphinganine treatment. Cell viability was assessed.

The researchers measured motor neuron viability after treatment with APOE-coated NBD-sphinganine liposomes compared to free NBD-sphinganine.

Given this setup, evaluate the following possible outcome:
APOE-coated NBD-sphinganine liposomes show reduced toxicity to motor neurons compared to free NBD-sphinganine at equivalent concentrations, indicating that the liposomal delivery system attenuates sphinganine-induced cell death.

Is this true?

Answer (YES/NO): NO